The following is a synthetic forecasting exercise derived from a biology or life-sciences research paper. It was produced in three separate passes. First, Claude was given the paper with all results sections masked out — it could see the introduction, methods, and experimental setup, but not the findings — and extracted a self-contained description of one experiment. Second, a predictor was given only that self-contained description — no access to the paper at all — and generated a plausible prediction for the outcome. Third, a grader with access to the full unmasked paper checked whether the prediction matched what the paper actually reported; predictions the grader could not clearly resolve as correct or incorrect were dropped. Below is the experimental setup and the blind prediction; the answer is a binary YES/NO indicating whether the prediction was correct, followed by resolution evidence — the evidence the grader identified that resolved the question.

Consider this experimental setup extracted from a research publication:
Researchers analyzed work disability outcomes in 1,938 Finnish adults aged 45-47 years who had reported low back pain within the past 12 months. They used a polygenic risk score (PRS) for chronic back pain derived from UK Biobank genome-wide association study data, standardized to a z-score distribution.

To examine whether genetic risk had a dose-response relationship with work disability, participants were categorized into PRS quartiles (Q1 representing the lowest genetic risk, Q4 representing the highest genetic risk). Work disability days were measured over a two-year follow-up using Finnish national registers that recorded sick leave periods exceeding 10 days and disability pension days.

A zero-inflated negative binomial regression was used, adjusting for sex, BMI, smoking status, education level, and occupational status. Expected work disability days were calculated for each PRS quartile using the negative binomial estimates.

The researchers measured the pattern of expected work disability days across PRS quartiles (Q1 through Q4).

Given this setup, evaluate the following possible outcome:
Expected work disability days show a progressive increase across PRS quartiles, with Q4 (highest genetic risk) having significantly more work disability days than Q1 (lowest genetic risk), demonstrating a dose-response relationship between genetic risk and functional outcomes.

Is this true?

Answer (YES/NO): YES